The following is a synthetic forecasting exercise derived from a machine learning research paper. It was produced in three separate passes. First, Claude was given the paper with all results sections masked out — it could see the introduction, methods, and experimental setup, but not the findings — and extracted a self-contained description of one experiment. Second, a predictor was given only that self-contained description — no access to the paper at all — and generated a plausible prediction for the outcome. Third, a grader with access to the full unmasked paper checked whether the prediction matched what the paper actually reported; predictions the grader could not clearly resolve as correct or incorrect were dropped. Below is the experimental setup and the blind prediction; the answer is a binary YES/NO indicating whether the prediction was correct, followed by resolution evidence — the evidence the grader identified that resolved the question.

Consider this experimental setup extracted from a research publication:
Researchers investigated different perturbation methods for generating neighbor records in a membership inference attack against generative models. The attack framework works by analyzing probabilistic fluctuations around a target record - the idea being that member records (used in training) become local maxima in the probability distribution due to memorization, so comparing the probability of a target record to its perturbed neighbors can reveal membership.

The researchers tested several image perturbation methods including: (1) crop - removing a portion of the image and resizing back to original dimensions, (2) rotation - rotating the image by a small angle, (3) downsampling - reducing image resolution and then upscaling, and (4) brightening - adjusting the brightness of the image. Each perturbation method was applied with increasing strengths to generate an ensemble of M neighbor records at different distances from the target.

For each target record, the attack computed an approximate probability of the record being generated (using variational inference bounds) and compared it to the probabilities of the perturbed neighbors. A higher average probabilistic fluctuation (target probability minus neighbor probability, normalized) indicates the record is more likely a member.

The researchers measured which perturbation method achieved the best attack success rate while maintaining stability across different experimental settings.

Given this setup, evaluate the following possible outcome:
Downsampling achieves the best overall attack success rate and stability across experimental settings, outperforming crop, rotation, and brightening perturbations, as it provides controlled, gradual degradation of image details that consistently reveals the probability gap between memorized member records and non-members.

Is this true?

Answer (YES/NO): NO